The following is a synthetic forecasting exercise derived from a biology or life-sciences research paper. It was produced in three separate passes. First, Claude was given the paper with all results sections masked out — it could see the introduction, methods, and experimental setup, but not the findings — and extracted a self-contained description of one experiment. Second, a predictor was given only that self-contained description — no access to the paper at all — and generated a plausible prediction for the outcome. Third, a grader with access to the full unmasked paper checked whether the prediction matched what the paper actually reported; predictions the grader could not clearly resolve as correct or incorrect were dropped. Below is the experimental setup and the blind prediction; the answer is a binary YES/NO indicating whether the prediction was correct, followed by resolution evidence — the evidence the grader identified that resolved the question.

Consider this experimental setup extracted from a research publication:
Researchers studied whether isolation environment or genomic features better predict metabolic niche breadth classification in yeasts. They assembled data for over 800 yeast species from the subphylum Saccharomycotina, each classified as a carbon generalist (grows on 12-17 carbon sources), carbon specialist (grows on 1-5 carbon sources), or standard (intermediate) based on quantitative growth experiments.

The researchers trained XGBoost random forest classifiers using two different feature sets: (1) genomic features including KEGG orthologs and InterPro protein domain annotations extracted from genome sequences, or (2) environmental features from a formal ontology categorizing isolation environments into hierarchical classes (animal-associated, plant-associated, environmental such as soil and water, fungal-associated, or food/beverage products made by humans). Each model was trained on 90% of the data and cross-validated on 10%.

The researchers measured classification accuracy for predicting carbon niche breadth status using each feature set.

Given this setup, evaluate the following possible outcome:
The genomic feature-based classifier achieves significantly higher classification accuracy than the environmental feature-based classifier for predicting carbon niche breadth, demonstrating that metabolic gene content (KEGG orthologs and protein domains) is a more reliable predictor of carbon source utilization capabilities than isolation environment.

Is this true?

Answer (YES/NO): YES